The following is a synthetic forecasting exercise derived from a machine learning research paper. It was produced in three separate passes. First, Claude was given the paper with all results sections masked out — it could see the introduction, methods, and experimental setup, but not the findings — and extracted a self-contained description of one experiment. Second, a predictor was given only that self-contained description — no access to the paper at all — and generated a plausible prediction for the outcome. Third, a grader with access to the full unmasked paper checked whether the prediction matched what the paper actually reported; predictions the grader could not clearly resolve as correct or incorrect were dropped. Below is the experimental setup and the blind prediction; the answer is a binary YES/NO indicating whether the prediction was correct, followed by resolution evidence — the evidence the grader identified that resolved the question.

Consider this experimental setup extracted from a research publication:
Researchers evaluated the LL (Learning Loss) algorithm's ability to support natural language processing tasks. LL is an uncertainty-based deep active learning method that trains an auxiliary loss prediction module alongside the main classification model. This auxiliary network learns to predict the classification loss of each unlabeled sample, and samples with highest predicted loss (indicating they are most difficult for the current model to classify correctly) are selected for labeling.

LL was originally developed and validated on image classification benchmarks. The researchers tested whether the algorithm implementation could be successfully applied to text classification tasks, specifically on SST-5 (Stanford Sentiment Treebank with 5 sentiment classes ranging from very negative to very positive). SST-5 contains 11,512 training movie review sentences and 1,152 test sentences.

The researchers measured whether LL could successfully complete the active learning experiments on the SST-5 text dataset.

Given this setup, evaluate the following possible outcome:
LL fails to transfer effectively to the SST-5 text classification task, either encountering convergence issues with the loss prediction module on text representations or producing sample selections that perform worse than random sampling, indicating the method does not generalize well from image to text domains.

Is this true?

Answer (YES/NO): NO